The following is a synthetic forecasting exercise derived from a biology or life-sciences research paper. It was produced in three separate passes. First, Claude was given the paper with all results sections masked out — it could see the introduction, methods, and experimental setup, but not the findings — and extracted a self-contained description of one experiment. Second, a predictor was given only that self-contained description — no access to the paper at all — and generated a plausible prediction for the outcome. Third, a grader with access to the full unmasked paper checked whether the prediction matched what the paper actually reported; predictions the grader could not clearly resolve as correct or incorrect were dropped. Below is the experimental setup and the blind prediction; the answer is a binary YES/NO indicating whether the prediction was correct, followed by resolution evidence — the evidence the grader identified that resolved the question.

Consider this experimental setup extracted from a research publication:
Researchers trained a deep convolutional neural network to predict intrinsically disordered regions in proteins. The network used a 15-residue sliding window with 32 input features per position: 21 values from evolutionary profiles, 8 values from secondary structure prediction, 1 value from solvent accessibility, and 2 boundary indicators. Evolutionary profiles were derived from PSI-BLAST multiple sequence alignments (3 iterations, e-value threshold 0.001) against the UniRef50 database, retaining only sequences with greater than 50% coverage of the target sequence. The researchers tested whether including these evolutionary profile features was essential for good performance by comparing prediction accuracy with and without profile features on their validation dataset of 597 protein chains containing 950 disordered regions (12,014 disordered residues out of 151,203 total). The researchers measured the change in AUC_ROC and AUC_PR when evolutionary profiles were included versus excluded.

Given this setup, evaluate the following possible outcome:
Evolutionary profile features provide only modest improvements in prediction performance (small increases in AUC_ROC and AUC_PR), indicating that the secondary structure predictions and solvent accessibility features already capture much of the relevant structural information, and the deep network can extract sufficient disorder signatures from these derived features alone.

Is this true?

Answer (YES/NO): NO